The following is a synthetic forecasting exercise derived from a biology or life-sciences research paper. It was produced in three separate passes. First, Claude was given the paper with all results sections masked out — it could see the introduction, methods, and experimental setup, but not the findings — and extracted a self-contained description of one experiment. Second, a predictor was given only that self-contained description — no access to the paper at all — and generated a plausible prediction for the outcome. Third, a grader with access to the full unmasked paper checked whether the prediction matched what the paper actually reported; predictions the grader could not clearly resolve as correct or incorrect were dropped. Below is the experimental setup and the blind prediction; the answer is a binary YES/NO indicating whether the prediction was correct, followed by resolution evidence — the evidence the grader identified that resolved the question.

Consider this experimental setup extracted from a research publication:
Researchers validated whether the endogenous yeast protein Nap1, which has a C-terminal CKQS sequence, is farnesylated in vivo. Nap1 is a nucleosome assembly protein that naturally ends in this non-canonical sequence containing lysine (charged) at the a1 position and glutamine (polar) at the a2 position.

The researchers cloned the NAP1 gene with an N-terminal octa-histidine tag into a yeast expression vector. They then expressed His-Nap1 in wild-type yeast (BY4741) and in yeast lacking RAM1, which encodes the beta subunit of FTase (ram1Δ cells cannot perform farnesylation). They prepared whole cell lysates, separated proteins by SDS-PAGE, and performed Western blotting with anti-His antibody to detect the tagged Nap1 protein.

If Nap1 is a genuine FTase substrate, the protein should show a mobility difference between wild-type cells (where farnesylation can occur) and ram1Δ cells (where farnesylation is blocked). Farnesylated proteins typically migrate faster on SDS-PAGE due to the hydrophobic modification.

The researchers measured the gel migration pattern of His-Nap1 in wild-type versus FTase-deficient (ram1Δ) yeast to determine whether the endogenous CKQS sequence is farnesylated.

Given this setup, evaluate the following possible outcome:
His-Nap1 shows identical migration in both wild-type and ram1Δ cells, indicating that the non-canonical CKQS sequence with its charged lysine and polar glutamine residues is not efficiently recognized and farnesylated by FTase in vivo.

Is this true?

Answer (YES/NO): NO